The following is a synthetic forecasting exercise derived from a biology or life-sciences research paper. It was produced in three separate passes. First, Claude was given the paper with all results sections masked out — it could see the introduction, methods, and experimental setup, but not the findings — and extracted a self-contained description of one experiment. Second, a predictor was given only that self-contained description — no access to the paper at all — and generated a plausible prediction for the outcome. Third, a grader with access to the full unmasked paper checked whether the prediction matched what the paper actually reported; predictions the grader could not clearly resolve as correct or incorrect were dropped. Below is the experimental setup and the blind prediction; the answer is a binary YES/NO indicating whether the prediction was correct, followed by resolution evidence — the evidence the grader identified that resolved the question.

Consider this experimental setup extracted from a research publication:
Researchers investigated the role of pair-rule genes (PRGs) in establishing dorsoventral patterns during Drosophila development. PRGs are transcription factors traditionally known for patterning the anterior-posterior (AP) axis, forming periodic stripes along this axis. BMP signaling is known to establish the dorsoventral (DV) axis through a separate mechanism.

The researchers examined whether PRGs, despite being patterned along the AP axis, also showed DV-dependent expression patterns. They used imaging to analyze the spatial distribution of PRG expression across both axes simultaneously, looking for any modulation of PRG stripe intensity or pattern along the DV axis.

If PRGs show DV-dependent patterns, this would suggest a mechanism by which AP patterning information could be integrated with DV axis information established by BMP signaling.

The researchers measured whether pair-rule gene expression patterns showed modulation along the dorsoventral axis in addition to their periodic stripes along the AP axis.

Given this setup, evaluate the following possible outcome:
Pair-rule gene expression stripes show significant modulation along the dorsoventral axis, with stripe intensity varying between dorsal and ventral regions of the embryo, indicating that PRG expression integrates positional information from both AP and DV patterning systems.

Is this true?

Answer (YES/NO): YES